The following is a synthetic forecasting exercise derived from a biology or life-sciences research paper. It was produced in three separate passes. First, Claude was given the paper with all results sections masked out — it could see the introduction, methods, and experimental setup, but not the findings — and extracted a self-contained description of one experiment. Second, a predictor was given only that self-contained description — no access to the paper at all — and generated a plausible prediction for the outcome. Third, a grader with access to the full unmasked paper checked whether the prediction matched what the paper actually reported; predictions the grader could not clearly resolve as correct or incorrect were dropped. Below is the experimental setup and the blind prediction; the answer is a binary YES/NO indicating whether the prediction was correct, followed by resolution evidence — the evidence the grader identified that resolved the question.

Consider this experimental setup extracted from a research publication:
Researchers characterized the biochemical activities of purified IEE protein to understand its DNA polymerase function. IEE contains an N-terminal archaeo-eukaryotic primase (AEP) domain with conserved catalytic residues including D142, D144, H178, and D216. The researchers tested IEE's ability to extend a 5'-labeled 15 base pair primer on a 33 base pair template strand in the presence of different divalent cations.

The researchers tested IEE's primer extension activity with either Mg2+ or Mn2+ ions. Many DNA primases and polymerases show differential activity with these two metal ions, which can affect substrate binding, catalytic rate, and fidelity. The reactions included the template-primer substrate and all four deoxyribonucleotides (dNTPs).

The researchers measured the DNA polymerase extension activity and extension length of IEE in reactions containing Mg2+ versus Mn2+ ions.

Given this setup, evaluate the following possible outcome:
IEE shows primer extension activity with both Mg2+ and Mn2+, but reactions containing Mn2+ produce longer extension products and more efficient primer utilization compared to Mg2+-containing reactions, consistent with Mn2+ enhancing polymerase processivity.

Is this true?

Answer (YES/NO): YES